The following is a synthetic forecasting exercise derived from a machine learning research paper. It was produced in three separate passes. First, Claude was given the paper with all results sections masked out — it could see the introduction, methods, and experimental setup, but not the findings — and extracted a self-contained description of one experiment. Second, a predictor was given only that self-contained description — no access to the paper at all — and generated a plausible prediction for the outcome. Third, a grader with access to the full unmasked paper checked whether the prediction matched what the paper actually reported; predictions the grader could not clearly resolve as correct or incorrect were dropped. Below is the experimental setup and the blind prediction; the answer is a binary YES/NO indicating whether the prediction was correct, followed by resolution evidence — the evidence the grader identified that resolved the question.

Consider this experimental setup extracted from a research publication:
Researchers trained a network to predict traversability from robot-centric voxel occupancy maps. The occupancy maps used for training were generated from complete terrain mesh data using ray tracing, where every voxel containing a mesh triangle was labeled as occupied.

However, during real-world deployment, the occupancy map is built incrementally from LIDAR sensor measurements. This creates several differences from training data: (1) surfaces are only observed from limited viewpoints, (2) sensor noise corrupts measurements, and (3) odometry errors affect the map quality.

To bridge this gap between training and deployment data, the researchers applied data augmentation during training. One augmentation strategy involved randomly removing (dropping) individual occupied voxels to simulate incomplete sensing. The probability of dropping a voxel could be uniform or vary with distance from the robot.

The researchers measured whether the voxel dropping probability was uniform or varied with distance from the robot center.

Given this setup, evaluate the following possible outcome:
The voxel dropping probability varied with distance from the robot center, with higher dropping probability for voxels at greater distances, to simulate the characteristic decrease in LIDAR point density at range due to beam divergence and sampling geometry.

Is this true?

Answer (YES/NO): NO